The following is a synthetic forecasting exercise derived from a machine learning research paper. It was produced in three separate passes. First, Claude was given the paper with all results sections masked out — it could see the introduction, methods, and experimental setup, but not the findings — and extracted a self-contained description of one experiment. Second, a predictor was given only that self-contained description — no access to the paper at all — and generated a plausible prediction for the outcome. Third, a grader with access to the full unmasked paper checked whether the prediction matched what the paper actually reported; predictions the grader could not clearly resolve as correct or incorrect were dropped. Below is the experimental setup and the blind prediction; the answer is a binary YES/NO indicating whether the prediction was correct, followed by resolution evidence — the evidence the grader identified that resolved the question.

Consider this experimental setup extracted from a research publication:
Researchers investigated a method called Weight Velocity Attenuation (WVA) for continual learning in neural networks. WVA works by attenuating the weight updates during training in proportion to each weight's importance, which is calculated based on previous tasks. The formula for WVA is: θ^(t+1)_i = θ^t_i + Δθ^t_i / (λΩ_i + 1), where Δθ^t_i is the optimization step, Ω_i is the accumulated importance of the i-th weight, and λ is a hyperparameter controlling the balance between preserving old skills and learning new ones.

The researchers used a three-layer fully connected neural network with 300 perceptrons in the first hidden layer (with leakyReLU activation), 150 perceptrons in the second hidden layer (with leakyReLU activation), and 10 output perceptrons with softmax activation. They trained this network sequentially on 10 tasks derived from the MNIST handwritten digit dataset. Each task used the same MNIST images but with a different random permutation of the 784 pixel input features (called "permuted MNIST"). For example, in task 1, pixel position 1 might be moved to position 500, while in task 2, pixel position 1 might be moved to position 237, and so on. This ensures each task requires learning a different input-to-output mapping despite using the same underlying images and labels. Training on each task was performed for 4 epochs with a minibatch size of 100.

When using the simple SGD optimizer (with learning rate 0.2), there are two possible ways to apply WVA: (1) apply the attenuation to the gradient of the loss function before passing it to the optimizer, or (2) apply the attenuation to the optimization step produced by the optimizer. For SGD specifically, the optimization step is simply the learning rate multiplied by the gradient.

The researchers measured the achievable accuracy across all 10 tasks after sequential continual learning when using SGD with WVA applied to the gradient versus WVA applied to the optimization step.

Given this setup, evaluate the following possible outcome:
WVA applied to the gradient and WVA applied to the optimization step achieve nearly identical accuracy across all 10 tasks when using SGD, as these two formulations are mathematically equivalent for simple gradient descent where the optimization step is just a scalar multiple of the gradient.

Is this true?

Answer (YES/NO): YES